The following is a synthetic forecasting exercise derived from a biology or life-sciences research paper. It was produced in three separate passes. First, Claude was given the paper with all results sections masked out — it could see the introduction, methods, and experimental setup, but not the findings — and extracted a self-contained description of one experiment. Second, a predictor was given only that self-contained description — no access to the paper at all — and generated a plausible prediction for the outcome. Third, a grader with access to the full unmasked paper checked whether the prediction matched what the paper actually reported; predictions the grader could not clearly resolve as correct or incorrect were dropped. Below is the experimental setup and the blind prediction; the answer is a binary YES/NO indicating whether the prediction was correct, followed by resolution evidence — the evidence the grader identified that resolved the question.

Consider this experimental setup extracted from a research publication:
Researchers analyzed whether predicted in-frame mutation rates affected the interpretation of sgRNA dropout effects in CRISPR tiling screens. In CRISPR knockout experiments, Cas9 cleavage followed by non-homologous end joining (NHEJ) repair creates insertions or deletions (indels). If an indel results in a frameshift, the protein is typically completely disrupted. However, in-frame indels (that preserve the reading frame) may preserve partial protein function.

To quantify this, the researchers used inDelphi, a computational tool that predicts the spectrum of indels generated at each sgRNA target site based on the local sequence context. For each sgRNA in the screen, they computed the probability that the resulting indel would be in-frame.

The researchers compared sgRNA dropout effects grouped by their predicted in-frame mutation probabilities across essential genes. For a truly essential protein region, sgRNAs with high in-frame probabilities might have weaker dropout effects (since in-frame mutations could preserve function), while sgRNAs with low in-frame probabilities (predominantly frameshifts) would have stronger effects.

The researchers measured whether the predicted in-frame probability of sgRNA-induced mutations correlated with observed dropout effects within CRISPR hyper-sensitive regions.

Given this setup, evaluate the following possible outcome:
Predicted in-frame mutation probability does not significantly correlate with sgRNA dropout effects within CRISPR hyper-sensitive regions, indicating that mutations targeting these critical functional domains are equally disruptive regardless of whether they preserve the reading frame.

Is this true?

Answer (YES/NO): YES